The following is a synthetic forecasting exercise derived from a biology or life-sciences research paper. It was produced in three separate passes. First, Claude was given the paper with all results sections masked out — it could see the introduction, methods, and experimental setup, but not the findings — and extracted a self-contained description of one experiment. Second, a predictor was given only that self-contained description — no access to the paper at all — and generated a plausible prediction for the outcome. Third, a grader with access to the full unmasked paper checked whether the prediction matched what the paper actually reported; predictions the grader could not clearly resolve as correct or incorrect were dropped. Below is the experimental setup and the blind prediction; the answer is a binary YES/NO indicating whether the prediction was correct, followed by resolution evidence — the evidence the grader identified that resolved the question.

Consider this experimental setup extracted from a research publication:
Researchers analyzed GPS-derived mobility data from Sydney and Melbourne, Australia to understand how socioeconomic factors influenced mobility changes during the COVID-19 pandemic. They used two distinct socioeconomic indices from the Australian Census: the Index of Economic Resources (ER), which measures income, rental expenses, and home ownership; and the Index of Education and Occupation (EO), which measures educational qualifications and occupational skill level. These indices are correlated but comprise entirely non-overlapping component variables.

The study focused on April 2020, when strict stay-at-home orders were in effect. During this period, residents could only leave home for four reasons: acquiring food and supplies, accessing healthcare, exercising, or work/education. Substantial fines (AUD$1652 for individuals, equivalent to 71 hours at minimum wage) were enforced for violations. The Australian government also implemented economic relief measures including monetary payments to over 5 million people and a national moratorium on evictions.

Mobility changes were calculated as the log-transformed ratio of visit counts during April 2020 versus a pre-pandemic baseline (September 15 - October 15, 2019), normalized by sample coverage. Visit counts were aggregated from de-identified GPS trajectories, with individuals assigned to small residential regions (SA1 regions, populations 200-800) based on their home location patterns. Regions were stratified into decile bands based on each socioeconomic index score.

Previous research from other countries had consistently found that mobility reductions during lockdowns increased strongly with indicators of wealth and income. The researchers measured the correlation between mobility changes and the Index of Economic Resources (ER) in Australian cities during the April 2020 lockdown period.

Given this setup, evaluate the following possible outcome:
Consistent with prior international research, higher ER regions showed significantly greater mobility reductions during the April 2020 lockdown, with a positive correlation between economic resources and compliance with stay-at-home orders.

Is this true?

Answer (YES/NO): NO